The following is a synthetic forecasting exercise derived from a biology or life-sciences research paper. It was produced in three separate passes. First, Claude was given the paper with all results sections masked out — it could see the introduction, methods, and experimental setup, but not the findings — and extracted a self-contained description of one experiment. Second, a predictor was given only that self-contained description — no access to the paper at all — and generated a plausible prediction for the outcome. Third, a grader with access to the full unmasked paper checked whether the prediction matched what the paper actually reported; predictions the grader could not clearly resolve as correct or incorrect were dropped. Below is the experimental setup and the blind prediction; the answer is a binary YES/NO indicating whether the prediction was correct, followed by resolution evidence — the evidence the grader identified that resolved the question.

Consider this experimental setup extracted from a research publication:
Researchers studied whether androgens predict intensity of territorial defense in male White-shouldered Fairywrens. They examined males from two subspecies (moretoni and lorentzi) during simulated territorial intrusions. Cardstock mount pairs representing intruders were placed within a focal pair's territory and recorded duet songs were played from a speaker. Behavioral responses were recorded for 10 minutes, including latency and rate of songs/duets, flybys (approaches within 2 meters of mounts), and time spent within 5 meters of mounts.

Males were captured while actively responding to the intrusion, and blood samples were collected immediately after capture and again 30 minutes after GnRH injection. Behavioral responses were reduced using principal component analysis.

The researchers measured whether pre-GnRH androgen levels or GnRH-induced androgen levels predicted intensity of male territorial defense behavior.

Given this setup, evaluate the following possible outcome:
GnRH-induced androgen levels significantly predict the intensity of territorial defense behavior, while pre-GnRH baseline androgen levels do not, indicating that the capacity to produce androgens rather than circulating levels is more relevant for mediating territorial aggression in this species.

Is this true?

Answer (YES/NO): NO